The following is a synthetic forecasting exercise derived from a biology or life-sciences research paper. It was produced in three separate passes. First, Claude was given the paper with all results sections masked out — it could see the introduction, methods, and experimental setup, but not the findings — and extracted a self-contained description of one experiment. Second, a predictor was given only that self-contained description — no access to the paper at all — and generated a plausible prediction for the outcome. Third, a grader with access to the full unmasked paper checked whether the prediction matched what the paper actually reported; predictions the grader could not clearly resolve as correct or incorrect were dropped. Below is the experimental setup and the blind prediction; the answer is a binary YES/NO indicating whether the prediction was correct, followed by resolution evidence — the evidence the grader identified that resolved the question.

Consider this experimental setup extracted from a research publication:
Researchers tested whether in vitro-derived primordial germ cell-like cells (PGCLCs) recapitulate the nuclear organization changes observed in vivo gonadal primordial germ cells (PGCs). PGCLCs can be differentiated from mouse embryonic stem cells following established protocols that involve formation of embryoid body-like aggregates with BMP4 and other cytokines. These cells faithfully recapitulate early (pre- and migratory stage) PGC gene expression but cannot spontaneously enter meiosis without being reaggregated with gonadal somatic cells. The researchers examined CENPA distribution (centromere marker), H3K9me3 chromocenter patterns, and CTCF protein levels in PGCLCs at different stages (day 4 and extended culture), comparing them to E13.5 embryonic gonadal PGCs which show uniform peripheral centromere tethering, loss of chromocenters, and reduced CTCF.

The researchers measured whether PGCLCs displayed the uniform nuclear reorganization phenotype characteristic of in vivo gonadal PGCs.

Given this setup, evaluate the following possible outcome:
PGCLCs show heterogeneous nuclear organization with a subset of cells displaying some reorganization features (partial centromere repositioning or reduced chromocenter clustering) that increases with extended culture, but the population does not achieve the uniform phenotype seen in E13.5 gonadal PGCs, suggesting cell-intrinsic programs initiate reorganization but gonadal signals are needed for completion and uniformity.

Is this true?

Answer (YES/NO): NO